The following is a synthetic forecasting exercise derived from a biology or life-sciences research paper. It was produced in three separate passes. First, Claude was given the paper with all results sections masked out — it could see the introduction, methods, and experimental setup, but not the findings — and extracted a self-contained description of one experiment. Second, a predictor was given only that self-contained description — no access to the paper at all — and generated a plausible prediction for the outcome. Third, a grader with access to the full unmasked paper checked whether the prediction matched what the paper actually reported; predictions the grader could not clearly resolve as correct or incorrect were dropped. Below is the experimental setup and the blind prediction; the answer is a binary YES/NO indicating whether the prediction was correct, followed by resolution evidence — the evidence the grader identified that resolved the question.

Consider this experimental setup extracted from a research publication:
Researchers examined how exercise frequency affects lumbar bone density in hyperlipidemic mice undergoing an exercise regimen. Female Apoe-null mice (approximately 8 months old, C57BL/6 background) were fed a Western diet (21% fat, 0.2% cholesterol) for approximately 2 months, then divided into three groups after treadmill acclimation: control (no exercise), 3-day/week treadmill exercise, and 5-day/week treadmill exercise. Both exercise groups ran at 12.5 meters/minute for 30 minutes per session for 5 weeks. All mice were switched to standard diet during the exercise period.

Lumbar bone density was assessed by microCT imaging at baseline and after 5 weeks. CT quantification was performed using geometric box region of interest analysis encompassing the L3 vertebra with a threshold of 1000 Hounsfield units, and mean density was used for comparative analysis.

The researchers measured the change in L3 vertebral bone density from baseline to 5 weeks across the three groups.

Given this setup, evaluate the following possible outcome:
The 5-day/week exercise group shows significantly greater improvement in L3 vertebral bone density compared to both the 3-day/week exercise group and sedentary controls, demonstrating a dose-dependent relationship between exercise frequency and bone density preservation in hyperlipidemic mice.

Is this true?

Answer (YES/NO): NO